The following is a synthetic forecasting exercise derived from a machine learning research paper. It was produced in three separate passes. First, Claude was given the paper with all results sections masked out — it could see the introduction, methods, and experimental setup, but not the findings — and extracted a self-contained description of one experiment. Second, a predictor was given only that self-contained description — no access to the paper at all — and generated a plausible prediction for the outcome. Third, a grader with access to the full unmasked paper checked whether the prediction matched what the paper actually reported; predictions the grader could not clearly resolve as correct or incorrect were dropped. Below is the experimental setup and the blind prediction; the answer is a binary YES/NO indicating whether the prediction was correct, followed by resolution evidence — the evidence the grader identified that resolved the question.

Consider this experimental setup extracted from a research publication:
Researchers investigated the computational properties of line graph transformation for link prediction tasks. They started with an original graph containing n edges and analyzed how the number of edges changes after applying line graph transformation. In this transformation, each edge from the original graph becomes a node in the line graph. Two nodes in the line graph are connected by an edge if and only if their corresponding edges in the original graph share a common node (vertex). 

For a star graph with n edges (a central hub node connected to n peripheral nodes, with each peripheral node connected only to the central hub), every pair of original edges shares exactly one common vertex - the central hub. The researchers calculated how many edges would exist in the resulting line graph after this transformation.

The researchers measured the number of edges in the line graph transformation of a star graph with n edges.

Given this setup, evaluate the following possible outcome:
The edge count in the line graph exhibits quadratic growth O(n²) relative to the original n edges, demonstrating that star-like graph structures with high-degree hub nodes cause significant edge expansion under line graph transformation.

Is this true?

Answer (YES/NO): YES